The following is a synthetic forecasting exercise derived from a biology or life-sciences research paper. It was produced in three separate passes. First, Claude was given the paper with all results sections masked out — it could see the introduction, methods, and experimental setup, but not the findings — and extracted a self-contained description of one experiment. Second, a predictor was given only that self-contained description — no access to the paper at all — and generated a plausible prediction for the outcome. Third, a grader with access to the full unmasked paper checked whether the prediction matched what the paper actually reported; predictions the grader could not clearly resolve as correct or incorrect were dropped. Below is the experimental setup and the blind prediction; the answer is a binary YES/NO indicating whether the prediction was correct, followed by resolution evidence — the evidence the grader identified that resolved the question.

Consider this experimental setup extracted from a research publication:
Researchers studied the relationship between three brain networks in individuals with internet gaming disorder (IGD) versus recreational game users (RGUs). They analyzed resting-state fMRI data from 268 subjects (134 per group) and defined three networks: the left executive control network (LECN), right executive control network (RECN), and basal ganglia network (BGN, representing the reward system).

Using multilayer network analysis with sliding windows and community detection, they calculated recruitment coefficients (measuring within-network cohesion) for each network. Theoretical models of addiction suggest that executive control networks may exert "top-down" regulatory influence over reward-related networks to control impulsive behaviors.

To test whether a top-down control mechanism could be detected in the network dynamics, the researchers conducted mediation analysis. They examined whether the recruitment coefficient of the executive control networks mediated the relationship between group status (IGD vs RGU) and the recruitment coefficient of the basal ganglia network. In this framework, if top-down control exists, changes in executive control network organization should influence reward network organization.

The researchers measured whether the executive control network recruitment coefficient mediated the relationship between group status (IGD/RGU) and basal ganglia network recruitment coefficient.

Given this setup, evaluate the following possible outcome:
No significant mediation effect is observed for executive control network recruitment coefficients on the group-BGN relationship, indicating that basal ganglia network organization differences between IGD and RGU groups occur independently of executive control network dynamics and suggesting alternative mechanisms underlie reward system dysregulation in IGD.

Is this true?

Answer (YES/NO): NO